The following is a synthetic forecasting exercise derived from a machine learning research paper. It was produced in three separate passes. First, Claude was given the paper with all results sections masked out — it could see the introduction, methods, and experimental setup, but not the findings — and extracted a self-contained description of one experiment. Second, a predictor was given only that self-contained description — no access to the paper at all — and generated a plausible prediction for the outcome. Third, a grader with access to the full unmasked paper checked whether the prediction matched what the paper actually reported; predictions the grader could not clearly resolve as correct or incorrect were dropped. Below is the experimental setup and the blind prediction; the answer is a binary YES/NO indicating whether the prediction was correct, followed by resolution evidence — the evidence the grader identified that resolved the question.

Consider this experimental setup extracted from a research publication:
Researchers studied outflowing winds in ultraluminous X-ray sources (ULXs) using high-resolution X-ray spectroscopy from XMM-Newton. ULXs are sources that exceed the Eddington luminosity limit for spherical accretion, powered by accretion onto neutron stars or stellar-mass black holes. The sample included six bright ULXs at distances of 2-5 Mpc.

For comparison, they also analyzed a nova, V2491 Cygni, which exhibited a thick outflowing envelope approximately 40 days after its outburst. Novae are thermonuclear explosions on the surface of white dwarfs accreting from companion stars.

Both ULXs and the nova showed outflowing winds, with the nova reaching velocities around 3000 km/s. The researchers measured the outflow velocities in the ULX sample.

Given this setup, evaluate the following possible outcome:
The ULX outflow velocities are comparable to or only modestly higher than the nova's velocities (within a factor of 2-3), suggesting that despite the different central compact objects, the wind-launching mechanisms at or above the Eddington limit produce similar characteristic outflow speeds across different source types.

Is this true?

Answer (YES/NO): NO